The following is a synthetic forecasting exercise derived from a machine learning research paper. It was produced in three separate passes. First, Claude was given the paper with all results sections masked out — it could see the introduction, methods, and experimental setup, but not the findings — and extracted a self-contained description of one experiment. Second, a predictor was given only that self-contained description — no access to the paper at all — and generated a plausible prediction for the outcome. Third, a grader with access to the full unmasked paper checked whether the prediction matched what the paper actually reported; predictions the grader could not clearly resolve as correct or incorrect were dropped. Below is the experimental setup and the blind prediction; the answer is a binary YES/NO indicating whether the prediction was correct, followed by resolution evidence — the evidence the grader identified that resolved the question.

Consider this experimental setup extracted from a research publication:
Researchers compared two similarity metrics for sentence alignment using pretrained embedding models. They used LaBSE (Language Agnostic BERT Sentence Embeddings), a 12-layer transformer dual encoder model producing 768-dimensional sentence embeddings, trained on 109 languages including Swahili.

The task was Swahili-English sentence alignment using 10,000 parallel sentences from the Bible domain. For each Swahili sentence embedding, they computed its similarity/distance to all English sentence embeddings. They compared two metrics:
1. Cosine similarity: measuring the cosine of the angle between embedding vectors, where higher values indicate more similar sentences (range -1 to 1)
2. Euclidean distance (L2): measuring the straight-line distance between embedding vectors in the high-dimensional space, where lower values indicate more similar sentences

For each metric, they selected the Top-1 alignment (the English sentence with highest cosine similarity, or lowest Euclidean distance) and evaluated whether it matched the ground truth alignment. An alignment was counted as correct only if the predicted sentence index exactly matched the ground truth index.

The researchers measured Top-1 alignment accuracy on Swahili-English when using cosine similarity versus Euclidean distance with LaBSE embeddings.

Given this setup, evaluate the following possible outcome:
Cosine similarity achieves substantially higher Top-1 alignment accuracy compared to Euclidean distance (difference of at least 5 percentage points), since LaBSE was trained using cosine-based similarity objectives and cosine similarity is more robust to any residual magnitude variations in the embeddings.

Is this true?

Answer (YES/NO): NO